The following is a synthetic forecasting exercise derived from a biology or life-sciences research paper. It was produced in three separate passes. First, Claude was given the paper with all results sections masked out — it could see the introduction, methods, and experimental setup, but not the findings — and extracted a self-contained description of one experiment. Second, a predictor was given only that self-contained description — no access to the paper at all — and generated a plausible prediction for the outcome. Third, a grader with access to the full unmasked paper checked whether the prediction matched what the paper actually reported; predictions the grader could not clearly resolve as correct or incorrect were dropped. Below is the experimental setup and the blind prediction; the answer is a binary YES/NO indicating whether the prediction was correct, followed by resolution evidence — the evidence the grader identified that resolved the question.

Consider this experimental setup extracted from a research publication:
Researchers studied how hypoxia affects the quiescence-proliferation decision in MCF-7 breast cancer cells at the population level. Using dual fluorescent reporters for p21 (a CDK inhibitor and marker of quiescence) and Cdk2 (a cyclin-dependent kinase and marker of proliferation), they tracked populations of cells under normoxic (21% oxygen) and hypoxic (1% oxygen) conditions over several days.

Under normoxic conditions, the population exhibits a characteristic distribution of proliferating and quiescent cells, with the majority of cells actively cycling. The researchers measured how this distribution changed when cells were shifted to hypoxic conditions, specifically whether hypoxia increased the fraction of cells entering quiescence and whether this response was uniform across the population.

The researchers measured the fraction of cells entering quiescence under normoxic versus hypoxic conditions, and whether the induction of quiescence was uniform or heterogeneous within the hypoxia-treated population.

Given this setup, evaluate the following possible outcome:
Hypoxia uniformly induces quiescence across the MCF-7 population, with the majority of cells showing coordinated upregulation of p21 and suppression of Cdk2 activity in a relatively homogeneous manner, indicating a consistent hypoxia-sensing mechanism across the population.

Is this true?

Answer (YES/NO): NO